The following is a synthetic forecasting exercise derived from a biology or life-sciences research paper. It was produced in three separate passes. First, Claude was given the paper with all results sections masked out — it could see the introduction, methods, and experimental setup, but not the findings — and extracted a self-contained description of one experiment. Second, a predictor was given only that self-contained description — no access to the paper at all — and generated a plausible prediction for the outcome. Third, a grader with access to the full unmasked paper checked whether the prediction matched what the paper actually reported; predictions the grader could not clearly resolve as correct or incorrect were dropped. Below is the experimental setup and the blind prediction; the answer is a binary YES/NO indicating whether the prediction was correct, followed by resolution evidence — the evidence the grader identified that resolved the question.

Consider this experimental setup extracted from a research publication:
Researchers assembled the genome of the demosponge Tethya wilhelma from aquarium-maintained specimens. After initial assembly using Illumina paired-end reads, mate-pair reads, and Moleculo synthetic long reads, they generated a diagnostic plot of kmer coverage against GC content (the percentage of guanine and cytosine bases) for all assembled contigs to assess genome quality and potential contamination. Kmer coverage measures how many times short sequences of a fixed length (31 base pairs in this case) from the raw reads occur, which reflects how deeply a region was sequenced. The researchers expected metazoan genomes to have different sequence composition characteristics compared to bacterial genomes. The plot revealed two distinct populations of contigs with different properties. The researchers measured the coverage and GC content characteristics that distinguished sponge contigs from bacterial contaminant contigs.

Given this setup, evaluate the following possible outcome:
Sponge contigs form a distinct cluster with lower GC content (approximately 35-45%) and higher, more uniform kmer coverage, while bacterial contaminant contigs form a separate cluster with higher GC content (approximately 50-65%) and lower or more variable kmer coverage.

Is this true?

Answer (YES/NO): NO